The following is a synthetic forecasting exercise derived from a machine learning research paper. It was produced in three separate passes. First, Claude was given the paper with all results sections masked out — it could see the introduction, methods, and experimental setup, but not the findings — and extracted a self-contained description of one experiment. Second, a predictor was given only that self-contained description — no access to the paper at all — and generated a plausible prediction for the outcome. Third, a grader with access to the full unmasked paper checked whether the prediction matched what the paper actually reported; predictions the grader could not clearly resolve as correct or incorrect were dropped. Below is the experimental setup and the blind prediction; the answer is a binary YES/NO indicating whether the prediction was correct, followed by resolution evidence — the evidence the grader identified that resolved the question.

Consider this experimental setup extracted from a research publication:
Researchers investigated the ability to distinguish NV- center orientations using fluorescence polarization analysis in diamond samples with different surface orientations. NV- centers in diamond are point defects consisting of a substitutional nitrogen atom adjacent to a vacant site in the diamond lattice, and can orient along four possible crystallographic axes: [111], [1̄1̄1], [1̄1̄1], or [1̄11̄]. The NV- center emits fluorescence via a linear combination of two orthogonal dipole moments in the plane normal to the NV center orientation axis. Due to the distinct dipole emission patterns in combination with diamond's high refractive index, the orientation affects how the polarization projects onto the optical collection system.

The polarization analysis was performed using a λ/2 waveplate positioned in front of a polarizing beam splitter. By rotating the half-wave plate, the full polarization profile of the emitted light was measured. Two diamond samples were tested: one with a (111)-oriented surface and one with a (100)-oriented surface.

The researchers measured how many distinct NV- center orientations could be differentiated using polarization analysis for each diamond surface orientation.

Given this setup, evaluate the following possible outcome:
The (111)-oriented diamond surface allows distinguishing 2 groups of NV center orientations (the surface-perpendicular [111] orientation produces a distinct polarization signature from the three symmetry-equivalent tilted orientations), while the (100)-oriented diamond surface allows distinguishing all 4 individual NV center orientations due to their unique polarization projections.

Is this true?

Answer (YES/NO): NO